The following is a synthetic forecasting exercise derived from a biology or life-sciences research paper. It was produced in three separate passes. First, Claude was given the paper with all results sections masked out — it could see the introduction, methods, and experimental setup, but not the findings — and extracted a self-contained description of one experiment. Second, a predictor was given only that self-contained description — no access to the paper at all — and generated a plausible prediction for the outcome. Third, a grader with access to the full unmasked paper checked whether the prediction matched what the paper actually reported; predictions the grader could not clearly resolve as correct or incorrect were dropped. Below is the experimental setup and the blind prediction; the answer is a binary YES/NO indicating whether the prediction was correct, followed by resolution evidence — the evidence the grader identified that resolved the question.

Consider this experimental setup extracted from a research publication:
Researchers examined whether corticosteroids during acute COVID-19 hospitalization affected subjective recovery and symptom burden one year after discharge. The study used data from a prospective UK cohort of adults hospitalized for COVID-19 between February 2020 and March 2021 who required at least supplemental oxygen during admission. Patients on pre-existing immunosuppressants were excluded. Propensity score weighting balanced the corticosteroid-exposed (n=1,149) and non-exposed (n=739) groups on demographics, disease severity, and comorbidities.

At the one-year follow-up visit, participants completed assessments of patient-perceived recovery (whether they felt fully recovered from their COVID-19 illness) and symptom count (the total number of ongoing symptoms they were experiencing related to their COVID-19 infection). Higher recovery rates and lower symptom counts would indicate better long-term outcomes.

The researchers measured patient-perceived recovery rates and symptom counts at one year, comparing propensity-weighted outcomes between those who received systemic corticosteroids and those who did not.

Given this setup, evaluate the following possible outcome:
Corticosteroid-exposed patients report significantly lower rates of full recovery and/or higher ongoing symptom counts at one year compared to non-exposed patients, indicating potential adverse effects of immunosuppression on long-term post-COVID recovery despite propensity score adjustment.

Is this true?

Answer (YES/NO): NO